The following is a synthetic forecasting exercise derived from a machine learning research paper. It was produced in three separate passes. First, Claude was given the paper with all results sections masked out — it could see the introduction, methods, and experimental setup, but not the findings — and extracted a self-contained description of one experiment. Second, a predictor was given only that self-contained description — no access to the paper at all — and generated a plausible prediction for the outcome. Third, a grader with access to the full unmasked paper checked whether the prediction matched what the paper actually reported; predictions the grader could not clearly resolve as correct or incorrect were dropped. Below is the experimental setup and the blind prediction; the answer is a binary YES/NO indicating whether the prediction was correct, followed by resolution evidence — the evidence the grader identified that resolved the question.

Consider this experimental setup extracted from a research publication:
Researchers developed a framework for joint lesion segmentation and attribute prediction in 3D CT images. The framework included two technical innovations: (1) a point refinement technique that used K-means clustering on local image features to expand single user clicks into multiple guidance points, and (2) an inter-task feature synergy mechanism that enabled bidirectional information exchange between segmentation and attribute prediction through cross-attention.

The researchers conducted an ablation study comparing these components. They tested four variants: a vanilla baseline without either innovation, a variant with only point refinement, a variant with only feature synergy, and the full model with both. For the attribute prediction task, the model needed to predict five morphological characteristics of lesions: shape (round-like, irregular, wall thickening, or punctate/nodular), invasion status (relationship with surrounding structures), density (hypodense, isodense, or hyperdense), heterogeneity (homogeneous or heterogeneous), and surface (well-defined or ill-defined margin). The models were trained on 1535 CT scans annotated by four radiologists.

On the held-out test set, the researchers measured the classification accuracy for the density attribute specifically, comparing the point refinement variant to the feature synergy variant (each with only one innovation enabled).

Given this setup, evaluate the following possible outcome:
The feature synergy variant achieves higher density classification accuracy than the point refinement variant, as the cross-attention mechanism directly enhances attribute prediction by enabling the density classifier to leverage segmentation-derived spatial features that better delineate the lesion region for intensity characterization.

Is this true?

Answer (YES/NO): NO